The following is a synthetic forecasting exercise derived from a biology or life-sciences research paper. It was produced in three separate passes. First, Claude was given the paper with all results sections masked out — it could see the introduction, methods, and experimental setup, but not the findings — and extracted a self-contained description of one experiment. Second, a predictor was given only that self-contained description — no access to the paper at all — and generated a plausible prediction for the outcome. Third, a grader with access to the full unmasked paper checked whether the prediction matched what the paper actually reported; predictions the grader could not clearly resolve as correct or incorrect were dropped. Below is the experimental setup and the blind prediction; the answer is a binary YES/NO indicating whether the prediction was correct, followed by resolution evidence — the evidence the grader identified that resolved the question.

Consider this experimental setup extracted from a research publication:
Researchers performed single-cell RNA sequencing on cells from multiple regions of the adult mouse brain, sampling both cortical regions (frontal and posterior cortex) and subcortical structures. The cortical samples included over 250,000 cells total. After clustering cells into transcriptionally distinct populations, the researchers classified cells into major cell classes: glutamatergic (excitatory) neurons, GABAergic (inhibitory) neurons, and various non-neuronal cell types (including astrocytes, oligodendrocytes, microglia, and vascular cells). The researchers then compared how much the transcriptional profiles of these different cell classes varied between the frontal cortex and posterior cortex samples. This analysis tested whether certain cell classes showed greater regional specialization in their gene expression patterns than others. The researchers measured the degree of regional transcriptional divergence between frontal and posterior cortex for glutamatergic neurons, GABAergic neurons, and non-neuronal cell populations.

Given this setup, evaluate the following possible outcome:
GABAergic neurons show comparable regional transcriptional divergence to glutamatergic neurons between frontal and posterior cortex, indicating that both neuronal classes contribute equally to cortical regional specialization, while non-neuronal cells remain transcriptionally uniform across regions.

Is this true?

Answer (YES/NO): NO